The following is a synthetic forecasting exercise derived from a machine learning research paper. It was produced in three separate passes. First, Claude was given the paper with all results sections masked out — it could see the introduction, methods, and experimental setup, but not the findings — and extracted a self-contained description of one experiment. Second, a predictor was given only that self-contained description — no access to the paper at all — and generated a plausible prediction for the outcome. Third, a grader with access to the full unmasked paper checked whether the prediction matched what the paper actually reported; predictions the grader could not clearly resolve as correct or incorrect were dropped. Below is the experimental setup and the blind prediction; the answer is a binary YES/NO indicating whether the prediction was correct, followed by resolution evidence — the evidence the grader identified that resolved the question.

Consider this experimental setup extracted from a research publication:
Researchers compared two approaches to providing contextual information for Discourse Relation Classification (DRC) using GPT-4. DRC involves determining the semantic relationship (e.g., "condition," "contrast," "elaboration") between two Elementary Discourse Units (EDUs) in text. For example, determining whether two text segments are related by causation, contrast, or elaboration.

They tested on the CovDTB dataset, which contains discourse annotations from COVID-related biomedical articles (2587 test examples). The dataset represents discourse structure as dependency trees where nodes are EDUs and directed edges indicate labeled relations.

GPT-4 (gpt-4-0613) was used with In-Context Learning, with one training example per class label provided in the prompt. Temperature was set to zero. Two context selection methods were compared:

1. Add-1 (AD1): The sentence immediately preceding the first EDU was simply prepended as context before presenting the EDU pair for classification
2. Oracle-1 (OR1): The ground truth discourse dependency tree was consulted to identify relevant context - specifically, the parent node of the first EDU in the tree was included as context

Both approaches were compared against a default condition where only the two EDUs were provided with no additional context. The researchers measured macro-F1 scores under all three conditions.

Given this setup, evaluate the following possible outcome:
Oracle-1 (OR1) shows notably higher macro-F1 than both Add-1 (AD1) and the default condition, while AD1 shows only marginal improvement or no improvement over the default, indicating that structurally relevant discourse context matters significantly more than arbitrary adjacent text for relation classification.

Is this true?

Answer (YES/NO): NO